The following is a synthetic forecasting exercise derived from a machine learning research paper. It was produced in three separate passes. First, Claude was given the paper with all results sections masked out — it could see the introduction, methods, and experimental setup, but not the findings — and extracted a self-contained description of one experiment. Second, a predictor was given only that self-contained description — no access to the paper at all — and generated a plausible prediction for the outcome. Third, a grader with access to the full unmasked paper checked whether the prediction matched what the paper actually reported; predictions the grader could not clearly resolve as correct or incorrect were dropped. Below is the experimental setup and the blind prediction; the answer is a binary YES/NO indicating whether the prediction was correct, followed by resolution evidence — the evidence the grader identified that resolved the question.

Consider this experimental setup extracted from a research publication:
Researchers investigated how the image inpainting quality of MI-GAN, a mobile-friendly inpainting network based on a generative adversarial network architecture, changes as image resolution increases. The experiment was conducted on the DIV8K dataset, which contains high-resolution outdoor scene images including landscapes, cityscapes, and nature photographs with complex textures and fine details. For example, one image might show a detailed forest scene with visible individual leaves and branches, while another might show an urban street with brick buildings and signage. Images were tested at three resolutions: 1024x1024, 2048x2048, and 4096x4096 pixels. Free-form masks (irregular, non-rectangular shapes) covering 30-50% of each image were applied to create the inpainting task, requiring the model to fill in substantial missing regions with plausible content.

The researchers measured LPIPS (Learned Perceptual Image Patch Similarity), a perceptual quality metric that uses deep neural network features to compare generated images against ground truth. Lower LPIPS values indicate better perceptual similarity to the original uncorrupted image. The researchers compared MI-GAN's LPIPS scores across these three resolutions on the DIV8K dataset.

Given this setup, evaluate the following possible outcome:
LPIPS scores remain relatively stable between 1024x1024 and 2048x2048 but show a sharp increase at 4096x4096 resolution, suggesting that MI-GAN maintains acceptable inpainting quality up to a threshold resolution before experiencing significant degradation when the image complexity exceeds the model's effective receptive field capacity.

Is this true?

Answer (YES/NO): NO